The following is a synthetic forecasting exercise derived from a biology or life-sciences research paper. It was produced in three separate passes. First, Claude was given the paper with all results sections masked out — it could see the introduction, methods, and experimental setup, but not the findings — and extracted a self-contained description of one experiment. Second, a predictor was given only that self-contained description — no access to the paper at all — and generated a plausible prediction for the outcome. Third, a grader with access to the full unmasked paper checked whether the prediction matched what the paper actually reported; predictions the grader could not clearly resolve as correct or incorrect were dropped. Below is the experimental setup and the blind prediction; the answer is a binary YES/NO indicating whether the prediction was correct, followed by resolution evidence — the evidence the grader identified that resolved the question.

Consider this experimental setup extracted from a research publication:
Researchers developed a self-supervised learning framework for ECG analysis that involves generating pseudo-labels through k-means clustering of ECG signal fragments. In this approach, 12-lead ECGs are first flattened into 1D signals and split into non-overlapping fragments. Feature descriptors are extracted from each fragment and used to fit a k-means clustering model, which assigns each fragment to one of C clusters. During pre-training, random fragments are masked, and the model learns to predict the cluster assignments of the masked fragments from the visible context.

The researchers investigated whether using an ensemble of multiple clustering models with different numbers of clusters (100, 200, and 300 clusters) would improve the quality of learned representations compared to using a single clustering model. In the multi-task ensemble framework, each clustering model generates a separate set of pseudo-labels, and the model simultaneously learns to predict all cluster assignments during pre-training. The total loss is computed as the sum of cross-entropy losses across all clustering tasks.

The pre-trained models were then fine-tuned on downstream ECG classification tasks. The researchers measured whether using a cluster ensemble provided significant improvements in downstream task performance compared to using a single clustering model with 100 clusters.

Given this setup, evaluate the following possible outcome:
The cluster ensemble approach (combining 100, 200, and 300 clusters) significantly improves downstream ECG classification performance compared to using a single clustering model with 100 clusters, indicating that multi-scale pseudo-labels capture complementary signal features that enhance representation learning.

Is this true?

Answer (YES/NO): NO